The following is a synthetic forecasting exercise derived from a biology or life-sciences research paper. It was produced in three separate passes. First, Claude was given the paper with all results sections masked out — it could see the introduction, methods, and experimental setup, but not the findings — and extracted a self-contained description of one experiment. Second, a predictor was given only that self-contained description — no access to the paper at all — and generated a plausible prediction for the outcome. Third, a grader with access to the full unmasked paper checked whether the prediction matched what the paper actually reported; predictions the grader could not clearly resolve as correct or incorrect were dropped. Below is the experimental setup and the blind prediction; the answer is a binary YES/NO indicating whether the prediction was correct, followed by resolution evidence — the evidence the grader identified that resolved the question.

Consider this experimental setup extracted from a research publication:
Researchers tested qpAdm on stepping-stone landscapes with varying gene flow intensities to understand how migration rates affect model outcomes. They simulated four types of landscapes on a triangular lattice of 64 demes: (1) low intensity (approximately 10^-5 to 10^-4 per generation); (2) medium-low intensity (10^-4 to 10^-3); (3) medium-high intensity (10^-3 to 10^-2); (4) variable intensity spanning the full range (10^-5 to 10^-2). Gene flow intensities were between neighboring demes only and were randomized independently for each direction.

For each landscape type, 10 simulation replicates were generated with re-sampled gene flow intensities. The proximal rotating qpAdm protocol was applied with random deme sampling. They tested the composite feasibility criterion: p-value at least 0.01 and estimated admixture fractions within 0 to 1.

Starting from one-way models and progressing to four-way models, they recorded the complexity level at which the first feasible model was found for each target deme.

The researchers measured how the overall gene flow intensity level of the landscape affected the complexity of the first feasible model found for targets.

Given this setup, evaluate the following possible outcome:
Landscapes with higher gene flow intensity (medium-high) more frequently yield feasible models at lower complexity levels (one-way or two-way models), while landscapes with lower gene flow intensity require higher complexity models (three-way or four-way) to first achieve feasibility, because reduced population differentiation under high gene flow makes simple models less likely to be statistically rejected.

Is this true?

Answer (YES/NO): NO